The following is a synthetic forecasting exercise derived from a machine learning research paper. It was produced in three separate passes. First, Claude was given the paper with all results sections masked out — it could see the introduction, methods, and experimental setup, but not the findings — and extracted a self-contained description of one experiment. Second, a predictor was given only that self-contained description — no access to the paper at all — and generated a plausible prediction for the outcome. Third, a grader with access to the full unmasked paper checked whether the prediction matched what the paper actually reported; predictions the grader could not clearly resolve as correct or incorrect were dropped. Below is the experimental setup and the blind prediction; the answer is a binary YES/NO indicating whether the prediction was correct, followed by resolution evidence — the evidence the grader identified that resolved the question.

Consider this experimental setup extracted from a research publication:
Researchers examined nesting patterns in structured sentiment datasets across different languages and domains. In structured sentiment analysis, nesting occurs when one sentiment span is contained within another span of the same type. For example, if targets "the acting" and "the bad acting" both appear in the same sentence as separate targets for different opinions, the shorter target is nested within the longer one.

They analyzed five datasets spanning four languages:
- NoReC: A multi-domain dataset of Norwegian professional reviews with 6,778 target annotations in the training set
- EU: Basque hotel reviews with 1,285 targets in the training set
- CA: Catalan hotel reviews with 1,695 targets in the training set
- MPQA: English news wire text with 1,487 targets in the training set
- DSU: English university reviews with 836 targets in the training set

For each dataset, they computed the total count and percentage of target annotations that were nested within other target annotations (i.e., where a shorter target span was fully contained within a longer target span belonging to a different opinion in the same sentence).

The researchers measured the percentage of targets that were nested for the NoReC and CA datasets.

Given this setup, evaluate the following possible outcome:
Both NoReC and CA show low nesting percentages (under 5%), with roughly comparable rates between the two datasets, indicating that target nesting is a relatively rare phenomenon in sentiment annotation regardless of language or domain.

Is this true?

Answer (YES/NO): NO